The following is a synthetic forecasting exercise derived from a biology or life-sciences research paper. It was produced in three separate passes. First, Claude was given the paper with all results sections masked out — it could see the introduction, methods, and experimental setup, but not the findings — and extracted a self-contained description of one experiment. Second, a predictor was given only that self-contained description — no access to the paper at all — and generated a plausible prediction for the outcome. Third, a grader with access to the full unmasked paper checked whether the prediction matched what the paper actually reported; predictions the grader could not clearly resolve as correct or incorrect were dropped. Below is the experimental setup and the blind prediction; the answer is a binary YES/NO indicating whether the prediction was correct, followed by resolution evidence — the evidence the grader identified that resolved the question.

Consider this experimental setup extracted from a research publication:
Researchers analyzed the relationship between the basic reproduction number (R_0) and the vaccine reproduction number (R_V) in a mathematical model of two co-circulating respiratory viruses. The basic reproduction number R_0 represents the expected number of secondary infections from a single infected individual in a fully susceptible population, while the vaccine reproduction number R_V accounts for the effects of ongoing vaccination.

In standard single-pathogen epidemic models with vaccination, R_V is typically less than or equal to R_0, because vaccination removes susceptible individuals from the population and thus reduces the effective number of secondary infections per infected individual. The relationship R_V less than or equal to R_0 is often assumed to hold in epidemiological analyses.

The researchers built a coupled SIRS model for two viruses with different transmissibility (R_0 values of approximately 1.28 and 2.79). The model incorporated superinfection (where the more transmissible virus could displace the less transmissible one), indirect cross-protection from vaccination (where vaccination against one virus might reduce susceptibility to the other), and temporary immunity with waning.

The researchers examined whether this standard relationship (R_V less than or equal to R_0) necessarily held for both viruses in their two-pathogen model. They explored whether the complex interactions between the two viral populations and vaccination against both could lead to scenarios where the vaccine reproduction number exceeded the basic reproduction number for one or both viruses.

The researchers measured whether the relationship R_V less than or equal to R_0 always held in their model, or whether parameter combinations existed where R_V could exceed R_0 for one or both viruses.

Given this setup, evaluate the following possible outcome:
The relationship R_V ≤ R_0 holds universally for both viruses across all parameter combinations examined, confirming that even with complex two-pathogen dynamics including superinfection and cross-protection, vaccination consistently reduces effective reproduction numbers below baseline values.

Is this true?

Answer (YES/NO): NO